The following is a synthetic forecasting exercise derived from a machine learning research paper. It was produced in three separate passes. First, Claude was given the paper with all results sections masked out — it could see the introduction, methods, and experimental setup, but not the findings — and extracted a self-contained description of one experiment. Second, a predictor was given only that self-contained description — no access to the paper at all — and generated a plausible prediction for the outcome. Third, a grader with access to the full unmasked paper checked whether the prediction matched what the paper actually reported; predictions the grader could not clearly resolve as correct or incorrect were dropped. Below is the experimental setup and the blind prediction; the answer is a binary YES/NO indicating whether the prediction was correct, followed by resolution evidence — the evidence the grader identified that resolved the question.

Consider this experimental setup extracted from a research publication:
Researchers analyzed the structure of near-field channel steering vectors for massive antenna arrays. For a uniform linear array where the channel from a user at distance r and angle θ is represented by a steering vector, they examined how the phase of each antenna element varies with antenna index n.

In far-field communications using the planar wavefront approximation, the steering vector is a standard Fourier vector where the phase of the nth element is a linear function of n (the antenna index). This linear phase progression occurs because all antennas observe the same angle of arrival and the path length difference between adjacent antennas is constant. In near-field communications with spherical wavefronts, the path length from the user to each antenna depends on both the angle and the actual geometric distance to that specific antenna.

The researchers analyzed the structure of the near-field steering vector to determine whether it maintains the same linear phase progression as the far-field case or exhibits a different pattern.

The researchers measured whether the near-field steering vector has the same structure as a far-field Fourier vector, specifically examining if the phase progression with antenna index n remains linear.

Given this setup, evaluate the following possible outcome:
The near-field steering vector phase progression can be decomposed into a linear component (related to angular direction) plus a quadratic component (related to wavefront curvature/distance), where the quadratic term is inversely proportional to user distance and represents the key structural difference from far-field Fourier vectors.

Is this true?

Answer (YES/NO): YES